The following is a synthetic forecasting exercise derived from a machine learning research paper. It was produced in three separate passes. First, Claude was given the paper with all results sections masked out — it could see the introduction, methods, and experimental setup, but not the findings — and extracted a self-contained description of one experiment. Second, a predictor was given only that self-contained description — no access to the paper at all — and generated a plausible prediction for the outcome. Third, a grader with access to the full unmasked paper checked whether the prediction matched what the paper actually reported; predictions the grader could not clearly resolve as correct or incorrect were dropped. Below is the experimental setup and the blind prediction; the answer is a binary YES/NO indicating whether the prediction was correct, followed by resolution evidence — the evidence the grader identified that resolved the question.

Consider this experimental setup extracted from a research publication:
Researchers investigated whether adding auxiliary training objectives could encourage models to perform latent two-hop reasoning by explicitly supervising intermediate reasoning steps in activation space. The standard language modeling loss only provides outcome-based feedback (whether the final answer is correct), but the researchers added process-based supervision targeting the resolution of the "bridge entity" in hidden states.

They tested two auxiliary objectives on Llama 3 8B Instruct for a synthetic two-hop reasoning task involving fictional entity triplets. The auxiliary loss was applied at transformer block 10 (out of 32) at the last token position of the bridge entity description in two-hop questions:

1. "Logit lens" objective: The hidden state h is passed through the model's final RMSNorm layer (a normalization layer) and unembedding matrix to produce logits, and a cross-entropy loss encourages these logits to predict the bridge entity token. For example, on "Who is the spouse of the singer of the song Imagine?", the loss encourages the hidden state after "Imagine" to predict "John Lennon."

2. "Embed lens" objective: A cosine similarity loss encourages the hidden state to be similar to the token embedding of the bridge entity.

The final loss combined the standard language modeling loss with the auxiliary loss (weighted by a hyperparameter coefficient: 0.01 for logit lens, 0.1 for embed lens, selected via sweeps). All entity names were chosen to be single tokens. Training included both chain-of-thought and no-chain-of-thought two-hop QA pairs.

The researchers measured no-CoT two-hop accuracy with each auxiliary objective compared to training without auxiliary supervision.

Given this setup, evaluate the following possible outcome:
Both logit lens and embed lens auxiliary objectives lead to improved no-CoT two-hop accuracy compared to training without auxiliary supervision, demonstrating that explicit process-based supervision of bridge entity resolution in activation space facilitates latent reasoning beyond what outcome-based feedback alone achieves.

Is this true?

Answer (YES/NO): NO